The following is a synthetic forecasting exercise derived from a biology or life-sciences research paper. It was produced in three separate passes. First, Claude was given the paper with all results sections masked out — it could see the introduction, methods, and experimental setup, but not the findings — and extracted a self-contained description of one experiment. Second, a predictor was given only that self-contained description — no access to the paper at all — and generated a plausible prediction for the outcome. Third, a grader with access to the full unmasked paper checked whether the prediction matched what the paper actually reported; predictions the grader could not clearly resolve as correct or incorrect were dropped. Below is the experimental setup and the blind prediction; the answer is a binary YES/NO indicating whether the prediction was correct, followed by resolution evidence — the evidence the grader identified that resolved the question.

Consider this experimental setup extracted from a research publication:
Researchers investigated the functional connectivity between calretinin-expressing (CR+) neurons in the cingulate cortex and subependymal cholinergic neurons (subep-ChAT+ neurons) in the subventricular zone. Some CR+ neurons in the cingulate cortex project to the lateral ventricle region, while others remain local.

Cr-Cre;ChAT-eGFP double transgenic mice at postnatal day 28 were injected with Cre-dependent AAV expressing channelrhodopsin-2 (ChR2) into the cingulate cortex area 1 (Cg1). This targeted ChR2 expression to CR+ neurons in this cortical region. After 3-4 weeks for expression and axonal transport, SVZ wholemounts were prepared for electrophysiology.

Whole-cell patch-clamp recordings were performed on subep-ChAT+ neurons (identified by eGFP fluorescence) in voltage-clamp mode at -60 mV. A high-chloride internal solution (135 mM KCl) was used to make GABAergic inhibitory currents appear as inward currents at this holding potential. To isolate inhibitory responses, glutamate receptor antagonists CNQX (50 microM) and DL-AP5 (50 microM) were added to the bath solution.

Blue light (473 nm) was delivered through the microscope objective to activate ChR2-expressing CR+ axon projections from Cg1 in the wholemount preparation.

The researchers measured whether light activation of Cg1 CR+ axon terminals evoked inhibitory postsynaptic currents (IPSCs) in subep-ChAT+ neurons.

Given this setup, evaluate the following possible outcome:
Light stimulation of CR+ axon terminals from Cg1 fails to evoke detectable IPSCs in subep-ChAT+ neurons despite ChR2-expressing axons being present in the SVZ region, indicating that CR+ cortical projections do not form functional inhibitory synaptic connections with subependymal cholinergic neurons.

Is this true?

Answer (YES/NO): YES